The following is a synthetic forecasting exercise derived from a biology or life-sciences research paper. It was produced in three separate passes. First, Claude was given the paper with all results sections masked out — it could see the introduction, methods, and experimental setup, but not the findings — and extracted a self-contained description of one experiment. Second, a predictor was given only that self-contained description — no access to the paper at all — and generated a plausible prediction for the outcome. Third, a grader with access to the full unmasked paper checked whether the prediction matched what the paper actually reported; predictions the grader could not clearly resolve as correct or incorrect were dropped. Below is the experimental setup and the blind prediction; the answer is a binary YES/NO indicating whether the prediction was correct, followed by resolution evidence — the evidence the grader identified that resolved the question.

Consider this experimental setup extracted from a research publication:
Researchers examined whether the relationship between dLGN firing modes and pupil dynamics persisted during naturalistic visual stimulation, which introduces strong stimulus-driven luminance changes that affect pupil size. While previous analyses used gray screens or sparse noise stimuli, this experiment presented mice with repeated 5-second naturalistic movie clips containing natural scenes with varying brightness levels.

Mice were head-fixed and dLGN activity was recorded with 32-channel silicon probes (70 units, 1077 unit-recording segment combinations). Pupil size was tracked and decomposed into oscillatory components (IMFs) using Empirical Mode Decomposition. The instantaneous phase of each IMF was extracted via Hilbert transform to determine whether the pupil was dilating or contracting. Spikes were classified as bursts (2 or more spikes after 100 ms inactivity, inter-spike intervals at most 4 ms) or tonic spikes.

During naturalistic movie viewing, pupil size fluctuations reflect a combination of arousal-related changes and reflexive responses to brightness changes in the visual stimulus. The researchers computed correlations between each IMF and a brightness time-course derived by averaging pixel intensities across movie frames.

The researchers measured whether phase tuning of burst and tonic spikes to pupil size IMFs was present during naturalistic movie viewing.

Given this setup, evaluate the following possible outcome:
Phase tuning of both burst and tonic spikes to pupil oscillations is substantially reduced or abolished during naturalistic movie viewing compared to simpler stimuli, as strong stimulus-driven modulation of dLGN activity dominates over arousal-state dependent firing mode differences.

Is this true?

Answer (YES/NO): NO